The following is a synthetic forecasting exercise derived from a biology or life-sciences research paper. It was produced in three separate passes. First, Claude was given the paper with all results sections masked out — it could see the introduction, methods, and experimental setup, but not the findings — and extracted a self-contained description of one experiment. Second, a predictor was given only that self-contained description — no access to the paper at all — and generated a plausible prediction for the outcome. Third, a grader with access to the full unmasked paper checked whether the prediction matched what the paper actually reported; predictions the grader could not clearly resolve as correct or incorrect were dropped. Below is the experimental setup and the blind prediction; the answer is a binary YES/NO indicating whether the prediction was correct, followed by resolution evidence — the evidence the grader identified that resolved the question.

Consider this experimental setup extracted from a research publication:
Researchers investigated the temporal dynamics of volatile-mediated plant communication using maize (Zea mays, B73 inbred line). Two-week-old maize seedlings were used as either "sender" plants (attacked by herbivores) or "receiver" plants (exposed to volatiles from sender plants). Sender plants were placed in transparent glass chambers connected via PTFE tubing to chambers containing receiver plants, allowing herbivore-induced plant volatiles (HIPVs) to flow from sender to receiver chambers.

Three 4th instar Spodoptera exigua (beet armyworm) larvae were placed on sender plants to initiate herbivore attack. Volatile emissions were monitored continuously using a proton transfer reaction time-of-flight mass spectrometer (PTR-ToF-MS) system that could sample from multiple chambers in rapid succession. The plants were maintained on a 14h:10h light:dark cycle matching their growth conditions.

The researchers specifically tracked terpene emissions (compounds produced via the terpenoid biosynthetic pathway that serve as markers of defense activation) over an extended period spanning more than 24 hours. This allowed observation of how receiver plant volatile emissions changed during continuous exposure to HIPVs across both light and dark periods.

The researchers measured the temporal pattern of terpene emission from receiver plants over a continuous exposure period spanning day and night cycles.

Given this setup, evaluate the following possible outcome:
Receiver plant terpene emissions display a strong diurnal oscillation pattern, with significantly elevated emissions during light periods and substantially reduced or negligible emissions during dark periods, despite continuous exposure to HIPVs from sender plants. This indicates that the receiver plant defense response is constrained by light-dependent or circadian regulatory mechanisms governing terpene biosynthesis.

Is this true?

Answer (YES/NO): NO